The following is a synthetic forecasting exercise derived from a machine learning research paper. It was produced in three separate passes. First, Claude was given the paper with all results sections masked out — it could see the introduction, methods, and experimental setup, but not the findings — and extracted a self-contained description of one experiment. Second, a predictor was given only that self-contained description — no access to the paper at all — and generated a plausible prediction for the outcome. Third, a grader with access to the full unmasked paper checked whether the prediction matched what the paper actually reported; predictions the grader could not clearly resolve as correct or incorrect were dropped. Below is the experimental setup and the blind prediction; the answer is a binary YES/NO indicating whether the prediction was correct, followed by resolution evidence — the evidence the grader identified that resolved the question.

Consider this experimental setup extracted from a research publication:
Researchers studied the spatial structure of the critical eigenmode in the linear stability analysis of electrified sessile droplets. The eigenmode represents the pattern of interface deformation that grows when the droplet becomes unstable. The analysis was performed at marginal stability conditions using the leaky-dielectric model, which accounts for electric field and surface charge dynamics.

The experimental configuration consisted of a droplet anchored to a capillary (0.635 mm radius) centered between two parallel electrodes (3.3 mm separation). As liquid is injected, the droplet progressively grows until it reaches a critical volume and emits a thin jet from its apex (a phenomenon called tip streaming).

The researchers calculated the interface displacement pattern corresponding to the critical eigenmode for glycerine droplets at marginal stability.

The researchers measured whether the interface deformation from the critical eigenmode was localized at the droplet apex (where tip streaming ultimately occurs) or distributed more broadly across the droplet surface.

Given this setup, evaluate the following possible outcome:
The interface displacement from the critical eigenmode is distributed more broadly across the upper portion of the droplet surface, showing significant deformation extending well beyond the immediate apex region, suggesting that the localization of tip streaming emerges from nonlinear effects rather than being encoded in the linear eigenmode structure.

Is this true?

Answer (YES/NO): YES